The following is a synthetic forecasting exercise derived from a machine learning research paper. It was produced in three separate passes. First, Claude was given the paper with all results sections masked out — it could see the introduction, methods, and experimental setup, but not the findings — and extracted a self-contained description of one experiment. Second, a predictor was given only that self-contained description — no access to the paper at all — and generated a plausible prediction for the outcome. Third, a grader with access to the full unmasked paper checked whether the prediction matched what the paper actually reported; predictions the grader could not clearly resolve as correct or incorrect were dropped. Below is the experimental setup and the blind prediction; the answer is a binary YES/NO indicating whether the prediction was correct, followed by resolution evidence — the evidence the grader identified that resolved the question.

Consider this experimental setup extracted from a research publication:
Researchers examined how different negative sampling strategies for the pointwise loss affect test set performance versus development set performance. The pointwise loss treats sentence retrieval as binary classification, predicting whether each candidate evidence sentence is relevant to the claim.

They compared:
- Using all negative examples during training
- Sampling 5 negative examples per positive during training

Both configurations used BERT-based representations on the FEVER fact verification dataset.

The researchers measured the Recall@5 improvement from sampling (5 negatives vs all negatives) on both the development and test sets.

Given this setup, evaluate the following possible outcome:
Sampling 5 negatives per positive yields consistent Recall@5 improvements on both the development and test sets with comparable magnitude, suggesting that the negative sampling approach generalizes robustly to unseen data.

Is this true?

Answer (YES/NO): NO